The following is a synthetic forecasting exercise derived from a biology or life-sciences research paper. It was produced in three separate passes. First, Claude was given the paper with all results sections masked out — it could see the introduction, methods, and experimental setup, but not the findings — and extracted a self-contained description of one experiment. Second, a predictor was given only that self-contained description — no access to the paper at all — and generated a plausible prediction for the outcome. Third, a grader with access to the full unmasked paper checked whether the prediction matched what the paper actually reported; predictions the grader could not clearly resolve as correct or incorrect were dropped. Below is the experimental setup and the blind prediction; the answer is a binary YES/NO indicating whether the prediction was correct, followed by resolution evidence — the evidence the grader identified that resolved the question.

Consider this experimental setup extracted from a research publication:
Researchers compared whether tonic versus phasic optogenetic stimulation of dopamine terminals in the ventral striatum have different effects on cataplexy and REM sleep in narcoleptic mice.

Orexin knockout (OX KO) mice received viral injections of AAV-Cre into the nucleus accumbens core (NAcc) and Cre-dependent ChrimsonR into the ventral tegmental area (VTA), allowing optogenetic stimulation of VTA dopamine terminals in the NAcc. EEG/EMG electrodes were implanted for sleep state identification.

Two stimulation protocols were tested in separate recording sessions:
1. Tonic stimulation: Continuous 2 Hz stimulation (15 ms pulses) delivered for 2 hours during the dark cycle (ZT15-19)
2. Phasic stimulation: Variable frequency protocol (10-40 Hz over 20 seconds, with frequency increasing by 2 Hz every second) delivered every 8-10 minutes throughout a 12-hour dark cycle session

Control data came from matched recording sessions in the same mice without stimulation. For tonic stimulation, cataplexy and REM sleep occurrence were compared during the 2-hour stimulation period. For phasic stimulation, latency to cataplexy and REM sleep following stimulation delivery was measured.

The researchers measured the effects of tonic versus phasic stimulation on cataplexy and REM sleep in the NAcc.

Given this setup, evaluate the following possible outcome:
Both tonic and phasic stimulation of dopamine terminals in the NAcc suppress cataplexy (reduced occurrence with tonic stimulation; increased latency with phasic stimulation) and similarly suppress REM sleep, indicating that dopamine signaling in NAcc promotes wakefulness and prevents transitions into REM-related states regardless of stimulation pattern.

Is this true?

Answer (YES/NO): NO